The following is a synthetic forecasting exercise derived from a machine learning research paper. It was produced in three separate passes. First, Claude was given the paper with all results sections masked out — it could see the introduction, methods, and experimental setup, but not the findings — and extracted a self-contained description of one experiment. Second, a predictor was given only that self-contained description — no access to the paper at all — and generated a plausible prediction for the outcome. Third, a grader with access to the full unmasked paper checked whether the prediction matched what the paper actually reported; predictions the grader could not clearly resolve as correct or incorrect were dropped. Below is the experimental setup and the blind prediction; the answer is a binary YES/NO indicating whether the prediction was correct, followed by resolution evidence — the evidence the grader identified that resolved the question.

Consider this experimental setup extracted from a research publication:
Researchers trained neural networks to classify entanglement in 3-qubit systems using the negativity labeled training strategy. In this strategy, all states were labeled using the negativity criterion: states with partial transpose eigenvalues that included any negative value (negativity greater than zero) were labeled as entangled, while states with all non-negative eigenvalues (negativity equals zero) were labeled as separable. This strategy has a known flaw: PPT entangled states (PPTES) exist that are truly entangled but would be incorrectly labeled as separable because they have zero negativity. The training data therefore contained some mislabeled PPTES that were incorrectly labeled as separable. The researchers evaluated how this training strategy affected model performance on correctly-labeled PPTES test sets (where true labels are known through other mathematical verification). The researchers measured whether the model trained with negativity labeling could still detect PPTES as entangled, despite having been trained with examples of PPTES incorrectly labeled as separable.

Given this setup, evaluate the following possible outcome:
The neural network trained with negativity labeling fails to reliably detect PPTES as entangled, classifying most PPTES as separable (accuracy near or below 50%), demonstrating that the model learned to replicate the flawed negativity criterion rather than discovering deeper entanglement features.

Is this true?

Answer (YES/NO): NO